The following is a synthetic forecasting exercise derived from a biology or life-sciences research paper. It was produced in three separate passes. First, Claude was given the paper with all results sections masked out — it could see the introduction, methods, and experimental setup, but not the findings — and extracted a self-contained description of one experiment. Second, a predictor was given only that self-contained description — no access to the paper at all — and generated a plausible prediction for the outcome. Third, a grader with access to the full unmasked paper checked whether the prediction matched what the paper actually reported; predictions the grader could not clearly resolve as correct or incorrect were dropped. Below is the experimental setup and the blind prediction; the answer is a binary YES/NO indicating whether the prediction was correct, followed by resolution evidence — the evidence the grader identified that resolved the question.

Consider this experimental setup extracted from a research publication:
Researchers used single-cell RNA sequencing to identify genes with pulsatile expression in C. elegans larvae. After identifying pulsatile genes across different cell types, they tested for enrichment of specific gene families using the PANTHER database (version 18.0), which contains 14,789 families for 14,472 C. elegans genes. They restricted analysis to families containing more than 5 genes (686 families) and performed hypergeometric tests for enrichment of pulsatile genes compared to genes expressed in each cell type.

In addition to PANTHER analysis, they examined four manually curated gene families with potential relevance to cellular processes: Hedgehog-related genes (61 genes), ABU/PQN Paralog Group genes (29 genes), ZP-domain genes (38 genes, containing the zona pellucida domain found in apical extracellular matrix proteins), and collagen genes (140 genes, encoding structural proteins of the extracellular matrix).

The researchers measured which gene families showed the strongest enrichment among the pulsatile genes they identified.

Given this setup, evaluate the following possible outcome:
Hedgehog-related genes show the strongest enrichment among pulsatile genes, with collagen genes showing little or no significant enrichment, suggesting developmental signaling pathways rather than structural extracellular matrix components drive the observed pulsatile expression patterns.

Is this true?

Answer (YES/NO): NO